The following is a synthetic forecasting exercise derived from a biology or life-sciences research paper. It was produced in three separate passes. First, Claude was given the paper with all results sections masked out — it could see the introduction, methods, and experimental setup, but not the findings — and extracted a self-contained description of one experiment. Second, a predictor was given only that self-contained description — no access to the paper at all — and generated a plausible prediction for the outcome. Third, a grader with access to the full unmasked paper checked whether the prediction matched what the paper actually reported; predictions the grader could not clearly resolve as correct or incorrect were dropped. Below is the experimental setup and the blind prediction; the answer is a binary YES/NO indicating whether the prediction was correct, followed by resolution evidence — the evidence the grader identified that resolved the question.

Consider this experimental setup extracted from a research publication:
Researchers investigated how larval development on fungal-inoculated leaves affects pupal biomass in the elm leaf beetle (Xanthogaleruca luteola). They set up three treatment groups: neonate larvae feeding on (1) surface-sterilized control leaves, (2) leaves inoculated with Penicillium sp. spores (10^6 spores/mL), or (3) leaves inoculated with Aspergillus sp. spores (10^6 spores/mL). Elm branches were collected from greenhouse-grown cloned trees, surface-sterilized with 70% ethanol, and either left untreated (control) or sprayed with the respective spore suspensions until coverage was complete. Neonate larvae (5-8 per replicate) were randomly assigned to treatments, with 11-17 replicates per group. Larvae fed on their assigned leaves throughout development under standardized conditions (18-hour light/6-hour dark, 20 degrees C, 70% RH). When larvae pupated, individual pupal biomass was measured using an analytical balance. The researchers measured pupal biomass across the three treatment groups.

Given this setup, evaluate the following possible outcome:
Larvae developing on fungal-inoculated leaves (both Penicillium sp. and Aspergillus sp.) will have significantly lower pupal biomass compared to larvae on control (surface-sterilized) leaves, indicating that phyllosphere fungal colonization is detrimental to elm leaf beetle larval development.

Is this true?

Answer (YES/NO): NO